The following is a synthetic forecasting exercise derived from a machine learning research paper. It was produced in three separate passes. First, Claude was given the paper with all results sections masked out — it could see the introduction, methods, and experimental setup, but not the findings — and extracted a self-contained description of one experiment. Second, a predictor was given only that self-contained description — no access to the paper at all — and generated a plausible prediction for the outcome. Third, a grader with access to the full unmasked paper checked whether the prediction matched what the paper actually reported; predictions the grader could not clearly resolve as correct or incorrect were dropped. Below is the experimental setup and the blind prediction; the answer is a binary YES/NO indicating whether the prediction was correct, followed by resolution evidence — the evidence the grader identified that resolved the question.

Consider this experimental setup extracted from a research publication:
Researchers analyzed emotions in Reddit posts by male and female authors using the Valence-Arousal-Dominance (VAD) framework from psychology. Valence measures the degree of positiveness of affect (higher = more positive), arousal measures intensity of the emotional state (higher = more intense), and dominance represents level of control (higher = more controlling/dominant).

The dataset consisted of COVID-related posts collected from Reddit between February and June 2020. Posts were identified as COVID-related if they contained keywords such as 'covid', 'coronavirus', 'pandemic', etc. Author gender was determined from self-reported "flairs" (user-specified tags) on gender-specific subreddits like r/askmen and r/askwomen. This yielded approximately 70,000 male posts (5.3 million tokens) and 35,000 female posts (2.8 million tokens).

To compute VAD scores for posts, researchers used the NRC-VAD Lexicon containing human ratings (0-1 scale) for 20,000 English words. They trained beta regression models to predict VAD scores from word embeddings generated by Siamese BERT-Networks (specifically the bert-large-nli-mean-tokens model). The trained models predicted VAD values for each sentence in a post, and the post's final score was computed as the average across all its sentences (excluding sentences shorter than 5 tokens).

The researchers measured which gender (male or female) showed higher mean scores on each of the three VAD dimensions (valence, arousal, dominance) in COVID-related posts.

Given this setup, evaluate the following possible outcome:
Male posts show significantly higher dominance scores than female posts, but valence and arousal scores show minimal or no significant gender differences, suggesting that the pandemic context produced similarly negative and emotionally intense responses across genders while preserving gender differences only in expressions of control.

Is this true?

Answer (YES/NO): NO